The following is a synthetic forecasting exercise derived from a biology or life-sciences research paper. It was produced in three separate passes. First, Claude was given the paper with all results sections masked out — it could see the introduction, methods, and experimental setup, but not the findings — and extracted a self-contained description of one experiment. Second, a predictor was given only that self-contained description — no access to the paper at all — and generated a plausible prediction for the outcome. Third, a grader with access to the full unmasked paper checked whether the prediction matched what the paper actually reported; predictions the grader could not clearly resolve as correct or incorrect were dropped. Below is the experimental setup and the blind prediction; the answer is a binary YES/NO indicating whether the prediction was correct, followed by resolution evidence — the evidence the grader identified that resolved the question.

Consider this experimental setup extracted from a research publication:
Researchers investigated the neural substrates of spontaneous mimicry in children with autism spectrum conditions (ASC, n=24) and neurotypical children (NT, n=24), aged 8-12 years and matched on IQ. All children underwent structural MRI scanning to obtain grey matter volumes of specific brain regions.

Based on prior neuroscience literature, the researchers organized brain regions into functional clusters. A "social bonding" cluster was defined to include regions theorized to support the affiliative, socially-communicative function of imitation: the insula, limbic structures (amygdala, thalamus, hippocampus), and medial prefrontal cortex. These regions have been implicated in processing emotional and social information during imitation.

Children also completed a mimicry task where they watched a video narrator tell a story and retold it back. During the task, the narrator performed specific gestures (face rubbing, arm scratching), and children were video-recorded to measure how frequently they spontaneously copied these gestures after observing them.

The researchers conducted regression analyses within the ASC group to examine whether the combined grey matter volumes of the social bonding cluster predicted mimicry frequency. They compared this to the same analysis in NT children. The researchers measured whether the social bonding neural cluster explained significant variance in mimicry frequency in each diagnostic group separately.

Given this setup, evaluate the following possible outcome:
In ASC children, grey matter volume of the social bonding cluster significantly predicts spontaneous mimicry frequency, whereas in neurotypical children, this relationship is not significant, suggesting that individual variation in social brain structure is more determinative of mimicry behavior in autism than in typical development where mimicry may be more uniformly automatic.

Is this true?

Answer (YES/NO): NO